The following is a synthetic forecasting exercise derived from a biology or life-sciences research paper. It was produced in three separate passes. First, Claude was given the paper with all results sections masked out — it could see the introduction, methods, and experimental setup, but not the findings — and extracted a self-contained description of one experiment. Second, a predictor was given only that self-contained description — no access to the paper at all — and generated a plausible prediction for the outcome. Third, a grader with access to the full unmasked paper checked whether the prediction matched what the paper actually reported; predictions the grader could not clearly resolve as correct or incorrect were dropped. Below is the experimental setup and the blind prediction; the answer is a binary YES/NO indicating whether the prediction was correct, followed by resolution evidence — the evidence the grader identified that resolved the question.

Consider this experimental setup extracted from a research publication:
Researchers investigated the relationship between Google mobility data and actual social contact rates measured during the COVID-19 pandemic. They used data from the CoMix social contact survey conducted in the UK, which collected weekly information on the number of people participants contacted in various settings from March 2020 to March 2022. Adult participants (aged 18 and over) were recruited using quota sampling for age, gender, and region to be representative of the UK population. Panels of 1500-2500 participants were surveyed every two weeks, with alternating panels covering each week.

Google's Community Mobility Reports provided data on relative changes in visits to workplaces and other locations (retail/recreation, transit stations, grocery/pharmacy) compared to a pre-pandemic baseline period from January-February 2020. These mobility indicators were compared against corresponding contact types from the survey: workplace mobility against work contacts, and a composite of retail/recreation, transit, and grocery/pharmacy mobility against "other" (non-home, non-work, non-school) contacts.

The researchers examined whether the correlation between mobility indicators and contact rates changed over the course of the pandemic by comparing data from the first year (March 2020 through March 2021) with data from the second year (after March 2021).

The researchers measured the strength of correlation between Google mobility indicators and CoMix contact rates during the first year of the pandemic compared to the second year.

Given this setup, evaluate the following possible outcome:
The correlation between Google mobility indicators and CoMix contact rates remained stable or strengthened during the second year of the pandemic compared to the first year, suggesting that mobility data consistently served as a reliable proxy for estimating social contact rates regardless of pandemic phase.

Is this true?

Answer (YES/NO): NO